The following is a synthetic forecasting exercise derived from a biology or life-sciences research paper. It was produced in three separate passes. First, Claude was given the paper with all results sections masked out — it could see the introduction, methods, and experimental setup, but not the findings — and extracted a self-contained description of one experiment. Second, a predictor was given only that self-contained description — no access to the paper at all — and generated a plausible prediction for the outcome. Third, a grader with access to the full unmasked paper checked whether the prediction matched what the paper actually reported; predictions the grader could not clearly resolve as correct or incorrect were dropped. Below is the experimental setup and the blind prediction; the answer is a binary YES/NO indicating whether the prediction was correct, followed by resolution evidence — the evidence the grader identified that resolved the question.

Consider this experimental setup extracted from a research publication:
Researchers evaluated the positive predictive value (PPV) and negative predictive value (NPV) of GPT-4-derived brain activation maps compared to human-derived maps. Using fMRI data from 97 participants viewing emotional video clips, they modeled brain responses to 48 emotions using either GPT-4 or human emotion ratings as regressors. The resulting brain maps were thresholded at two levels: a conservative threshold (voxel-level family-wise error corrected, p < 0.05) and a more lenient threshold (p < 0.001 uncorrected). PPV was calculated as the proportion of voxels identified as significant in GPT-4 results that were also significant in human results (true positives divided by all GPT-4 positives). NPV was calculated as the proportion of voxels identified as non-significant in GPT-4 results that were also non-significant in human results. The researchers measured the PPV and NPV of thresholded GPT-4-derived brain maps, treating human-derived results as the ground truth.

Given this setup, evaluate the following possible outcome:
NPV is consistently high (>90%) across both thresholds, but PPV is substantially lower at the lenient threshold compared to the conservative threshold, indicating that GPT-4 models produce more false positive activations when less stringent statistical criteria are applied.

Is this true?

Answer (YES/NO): NO